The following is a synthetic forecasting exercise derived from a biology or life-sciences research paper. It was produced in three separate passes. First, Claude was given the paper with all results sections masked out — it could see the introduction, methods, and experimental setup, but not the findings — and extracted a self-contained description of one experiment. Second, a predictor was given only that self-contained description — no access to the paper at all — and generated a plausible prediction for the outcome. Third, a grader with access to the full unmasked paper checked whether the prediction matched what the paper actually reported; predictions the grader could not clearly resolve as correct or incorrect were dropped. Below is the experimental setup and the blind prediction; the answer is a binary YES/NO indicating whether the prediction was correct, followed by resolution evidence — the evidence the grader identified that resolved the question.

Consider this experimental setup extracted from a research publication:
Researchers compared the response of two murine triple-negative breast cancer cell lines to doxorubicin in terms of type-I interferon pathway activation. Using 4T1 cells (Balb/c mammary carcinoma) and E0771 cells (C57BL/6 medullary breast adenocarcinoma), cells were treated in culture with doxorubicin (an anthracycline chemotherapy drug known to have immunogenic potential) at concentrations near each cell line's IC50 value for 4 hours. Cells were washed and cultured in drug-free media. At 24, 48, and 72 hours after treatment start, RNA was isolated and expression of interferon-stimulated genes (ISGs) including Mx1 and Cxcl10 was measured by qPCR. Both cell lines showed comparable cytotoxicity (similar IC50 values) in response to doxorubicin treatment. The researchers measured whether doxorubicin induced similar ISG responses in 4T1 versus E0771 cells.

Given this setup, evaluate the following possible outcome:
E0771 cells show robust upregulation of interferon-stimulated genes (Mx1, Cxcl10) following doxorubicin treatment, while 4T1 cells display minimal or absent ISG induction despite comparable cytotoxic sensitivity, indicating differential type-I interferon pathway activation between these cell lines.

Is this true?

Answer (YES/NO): NO